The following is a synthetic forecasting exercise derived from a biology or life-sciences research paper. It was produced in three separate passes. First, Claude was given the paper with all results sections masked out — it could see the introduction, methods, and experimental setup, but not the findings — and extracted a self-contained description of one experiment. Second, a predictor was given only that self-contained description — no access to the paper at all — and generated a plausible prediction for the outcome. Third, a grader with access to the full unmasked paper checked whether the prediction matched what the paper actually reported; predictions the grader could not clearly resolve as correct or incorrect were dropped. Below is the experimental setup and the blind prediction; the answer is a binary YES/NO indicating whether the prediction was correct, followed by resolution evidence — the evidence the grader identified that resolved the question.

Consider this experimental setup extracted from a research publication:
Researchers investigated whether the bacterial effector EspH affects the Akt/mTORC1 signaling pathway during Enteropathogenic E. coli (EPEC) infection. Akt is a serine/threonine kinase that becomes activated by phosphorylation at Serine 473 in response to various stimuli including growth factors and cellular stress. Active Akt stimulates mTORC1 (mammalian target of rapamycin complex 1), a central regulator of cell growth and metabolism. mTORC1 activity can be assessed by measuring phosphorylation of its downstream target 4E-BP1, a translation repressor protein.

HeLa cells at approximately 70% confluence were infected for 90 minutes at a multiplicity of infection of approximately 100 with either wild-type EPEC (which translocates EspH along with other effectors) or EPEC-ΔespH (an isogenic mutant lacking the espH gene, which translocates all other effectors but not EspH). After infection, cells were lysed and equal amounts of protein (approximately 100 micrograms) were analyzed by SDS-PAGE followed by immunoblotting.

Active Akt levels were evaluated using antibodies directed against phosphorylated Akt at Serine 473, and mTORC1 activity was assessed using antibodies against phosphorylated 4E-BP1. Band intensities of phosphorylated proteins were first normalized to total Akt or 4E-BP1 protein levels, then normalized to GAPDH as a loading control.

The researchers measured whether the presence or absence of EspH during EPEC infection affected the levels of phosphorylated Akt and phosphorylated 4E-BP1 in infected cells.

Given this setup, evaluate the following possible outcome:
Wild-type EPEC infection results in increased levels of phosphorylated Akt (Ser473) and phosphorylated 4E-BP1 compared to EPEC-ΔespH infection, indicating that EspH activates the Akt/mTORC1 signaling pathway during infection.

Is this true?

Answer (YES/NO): NO